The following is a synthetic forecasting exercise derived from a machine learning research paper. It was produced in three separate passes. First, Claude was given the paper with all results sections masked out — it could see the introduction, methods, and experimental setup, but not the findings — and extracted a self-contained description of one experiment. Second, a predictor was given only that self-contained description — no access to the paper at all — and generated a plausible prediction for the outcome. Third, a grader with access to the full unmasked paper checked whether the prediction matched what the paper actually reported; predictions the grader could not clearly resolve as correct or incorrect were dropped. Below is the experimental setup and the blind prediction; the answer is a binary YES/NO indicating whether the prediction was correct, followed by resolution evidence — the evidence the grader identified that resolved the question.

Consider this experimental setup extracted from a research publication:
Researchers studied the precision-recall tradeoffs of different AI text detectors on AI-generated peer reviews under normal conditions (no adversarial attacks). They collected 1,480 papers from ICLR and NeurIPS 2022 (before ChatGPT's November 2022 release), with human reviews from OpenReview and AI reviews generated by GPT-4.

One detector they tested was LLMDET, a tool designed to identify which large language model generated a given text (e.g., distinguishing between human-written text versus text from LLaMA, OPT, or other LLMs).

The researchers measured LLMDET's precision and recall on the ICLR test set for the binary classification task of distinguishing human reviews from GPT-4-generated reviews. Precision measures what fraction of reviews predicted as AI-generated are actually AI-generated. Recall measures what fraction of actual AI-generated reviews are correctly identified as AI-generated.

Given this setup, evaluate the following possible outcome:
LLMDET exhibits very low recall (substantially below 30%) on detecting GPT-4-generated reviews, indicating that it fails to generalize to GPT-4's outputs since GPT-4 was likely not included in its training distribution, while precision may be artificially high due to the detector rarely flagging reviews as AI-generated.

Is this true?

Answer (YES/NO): NO